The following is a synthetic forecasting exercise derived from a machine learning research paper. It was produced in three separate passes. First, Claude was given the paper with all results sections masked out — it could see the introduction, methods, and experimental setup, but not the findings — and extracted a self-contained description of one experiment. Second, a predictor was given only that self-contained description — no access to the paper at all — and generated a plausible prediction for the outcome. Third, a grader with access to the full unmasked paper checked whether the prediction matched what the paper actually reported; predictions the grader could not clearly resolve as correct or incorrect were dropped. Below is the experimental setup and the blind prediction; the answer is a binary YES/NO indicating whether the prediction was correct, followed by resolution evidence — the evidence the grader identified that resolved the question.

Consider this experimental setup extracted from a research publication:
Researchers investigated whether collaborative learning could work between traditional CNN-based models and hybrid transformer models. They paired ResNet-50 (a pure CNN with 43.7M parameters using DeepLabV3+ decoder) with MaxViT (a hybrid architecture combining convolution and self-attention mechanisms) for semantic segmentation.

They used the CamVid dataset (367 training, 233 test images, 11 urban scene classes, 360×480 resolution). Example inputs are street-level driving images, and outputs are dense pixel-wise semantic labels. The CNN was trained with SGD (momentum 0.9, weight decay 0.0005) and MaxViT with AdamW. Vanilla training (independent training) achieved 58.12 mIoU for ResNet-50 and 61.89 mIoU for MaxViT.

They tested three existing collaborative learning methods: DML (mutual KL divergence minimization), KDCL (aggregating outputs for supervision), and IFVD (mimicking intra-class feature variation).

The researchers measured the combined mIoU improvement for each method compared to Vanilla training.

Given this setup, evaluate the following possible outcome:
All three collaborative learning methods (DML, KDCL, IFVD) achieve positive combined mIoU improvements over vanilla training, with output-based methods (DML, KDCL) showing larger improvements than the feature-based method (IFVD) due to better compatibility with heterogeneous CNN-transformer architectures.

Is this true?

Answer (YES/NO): NO